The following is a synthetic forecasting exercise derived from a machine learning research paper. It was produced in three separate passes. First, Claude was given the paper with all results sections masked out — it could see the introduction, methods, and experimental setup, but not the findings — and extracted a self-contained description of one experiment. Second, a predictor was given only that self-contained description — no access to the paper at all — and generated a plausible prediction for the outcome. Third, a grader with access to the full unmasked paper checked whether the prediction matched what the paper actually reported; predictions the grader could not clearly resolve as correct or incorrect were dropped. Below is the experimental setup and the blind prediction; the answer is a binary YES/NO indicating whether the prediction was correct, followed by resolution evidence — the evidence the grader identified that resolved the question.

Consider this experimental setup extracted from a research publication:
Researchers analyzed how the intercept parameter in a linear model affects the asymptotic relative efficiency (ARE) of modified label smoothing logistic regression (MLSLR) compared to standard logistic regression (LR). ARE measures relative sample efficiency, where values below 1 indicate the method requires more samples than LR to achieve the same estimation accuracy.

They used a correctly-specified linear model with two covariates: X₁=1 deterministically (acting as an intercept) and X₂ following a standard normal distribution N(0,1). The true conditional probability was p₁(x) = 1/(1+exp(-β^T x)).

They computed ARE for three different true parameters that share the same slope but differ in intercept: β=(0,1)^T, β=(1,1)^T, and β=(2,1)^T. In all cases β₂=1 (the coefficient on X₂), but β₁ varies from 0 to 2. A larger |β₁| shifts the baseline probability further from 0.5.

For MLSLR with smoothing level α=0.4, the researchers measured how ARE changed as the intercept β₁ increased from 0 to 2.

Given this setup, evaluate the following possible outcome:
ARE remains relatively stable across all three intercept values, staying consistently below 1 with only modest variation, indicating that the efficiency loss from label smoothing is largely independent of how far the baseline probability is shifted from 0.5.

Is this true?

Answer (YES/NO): NO